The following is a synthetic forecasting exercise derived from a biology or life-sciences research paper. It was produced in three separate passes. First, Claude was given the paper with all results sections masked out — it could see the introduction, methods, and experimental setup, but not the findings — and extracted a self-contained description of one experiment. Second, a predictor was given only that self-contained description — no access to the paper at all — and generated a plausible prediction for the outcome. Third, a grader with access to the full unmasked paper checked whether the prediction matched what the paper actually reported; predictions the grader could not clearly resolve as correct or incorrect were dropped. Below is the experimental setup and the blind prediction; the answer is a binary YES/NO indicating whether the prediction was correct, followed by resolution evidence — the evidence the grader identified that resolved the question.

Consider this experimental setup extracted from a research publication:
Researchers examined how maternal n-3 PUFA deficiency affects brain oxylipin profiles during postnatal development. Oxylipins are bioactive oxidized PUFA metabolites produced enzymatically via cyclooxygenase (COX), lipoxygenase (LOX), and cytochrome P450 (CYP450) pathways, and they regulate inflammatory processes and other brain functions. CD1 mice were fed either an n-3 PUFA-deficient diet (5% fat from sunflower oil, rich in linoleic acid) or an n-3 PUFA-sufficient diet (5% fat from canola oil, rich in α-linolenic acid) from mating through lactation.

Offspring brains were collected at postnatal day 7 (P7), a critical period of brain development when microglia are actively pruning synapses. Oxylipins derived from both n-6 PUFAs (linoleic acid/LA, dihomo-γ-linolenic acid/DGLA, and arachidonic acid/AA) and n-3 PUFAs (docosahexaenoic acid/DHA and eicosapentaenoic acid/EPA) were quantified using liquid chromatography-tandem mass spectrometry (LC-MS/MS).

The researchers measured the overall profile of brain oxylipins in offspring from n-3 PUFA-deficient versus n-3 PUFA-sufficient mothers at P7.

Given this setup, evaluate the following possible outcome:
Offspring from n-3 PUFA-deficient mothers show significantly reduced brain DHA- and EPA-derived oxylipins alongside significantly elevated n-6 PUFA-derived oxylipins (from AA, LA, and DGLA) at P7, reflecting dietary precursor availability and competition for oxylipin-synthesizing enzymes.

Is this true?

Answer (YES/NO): NO